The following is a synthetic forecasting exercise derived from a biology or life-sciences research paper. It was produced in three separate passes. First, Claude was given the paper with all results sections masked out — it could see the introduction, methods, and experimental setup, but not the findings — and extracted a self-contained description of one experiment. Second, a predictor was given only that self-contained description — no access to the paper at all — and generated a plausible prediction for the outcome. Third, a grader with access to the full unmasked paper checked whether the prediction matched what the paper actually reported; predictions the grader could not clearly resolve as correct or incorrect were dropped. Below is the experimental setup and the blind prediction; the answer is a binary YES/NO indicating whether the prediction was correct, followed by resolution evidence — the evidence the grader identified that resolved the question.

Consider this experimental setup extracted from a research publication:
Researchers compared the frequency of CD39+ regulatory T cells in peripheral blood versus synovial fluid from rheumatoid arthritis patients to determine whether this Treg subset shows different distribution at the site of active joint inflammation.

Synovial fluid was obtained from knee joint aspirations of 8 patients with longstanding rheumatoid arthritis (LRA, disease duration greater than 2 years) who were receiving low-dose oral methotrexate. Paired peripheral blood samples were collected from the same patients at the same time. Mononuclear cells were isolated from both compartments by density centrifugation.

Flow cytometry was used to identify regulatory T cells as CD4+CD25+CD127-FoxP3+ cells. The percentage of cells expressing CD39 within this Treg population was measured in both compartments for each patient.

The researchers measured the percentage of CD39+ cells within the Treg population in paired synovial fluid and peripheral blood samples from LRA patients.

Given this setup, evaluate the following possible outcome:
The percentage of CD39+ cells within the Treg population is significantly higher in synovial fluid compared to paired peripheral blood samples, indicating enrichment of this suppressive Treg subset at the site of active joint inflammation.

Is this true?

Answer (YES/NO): YES